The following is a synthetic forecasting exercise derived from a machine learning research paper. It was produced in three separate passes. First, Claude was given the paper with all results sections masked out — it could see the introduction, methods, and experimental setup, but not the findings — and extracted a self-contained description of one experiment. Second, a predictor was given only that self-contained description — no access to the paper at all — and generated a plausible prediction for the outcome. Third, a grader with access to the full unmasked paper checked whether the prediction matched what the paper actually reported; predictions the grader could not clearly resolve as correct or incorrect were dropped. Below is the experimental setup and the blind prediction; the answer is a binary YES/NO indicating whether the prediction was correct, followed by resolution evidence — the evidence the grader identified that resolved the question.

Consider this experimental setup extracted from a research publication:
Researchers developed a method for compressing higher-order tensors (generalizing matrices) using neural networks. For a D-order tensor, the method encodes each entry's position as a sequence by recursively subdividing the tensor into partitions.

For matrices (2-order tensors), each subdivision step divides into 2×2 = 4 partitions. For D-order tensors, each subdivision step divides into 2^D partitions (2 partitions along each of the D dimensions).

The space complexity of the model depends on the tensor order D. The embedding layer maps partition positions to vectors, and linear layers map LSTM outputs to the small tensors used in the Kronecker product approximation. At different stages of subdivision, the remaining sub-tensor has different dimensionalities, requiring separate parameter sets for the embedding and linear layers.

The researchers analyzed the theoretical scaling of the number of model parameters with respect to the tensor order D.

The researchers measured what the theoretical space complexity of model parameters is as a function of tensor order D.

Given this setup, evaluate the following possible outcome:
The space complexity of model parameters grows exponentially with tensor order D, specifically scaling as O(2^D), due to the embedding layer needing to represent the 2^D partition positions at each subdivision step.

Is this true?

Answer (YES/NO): YES